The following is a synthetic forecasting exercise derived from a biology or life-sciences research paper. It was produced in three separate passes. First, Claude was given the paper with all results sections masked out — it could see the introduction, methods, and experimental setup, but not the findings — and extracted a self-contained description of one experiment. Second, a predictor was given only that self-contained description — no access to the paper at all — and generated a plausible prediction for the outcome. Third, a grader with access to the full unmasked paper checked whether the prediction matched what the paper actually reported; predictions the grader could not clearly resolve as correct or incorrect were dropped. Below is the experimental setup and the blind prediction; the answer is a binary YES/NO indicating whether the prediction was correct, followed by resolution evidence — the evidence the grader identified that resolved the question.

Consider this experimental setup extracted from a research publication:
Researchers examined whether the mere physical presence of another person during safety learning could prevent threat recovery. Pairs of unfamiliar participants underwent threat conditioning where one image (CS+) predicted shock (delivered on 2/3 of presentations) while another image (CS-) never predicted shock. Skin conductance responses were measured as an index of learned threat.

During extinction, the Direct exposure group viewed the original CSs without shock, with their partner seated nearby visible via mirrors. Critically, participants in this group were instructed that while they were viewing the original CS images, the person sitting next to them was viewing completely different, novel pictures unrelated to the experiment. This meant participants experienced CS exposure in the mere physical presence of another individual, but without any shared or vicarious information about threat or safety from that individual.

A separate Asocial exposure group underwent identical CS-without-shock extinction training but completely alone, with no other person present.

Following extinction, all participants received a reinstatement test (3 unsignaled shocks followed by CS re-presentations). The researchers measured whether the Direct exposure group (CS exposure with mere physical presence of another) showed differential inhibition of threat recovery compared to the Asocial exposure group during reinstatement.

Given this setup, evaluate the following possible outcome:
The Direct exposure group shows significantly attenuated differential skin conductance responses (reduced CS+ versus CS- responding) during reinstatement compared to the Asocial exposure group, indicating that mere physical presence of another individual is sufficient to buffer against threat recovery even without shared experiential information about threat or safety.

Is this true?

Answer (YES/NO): YES